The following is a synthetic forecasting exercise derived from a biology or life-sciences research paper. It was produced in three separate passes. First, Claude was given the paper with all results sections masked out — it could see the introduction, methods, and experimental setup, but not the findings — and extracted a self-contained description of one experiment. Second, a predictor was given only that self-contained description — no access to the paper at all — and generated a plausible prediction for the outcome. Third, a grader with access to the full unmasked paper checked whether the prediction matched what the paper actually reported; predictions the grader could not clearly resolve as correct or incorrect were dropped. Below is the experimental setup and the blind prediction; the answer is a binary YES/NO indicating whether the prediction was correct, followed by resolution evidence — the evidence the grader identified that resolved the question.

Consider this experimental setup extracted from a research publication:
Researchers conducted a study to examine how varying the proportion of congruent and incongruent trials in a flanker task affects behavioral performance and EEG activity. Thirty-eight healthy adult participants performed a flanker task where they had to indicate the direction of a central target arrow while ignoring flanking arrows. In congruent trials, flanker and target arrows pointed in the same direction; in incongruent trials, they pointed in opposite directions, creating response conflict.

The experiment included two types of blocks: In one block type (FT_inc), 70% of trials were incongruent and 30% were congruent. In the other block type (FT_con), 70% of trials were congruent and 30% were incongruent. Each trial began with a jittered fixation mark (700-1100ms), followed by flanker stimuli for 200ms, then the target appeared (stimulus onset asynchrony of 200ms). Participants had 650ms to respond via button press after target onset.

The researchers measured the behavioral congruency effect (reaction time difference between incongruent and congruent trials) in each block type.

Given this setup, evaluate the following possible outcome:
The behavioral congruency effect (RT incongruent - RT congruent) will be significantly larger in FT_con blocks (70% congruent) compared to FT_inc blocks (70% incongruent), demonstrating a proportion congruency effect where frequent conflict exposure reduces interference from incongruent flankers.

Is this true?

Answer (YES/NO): YES